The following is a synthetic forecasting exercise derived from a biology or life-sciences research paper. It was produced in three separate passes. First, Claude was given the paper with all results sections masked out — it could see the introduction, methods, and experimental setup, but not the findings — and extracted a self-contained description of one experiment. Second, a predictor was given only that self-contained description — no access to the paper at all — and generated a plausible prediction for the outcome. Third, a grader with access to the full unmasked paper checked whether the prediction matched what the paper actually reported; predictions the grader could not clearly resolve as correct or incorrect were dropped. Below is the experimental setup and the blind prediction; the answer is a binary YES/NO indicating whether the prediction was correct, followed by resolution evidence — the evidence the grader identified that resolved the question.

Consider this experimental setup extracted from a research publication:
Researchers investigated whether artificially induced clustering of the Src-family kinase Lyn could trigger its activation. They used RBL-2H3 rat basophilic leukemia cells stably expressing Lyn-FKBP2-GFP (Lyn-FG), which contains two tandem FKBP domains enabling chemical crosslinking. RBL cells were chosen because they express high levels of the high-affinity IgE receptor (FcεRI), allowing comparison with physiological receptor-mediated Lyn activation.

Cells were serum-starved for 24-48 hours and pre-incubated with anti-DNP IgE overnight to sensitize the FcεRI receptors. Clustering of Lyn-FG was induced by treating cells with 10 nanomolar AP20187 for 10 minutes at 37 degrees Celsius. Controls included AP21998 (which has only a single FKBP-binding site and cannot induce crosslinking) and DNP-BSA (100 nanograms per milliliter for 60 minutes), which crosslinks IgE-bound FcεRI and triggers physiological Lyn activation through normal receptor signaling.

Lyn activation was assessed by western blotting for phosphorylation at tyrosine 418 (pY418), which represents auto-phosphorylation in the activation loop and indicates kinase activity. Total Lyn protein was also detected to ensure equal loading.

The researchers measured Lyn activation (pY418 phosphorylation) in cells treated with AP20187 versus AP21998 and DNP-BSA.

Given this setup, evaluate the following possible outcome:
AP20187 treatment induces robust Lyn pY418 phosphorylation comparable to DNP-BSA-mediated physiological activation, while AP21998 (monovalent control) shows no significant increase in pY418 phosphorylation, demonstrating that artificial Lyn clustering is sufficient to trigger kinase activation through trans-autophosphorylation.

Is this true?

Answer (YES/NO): NO